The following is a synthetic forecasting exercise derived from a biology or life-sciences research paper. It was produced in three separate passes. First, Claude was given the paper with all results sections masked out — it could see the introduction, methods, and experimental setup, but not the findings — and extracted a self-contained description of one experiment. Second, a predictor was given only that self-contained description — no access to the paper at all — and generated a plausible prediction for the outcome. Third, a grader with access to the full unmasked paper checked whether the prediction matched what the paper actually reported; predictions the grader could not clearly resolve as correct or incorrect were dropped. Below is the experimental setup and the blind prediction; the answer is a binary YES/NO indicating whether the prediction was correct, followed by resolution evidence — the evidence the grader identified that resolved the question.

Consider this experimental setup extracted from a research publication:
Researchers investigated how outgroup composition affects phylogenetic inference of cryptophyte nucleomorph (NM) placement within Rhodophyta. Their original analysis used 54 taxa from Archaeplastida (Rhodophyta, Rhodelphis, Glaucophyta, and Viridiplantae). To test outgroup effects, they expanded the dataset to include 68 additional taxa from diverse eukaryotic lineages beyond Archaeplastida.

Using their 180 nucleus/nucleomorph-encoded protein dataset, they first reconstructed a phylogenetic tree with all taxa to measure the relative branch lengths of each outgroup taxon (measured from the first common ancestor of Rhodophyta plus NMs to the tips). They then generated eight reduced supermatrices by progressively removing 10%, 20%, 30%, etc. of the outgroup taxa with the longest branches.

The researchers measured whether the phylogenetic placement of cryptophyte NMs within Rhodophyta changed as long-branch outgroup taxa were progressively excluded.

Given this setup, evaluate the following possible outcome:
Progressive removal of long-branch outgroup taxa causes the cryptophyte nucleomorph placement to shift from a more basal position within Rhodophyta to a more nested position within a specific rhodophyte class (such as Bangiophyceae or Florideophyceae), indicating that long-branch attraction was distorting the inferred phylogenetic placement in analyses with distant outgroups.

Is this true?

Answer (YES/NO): NO